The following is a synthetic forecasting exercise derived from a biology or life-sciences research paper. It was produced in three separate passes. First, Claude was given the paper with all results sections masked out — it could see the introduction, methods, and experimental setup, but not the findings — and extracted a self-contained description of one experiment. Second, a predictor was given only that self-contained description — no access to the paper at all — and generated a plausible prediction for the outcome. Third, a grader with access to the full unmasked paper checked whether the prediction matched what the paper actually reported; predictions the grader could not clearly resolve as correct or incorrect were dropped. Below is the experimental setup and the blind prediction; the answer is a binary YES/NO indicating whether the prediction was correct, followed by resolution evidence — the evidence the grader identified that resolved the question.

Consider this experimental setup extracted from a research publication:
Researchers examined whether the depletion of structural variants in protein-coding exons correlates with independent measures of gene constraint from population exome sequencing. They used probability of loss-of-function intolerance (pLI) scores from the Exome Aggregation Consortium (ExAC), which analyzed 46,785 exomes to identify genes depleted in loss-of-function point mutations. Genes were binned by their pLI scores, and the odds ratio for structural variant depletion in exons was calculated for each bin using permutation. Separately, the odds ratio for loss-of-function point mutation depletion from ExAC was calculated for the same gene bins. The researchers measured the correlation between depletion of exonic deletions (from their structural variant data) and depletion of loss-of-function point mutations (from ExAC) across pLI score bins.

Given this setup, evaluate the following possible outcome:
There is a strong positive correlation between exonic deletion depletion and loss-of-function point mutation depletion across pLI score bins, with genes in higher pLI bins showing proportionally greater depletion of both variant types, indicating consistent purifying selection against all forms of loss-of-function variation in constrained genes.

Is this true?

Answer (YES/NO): YES